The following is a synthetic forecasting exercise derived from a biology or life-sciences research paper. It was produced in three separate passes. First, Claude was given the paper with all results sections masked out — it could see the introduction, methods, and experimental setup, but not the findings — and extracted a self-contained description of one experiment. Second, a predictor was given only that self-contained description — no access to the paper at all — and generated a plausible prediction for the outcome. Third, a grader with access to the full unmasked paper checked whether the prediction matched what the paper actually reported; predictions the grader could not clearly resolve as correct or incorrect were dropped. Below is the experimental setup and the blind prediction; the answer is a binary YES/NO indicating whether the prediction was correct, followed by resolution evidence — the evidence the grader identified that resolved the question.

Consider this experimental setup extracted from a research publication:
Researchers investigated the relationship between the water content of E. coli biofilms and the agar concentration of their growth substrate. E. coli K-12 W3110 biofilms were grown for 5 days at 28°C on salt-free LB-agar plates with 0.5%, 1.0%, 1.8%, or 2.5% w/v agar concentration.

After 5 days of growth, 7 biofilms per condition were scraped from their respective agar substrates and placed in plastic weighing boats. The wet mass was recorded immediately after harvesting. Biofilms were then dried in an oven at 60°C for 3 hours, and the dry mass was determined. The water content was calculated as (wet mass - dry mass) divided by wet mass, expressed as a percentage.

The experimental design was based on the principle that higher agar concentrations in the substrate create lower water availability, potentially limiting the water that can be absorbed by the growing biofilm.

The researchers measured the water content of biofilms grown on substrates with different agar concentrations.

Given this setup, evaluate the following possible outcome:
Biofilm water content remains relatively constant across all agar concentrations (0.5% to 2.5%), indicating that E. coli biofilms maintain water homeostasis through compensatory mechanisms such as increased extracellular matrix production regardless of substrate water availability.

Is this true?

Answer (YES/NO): NO